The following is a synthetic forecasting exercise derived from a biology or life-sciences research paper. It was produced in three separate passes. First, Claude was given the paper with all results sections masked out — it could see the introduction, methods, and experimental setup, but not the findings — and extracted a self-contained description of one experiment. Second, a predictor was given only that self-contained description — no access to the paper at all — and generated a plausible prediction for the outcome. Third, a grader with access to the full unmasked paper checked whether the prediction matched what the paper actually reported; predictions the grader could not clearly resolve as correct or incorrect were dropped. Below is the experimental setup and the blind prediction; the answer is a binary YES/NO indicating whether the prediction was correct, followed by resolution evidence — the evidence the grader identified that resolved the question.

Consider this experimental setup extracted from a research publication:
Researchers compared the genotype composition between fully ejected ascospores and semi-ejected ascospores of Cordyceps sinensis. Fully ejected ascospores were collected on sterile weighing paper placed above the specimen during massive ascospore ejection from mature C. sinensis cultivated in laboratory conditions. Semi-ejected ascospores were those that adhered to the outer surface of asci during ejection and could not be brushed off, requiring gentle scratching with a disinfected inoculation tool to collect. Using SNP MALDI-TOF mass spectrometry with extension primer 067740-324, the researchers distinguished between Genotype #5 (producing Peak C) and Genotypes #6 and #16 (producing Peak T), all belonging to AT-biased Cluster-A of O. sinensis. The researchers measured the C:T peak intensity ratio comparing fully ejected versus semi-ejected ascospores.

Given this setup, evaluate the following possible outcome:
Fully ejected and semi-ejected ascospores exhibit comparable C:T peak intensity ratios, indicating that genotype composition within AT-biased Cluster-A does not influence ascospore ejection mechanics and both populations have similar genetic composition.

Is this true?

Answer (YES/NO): NO